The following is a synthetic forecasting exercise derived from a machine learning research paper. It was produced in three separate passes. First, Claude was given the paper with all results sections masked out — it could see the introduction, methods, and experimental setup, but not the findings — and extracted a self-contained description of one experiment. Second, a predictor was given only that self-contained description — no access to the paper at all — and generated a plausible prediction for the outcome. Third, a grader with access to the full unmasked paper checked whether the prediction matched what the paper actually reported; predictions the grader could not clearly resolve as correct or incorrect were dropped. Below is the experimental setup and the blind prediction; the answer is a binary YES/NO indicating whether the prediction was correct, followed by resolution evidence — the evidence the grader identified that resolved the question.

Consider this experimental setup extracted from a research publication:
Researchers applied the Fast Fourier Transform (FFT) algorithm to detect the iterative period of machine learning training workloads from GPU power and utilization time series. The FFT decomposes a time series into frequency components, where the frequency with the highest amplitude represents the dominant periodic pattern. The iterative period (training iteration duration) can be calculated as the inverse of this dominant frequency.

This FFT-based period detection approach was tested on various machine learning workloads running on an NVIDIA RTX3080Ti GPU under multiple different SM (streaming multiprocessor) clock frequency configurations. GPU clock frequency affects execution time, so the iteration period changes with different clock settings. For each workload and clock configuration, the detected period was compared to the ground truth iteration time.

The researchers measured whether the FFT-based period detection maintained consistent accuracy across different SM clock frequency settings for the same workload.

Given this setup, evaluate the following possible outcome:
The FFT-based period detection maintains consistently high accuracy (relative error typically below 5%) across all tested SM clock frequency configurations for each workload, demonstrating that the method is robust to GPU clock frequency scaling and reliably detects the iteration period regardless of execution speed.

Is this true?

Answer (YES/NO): NO